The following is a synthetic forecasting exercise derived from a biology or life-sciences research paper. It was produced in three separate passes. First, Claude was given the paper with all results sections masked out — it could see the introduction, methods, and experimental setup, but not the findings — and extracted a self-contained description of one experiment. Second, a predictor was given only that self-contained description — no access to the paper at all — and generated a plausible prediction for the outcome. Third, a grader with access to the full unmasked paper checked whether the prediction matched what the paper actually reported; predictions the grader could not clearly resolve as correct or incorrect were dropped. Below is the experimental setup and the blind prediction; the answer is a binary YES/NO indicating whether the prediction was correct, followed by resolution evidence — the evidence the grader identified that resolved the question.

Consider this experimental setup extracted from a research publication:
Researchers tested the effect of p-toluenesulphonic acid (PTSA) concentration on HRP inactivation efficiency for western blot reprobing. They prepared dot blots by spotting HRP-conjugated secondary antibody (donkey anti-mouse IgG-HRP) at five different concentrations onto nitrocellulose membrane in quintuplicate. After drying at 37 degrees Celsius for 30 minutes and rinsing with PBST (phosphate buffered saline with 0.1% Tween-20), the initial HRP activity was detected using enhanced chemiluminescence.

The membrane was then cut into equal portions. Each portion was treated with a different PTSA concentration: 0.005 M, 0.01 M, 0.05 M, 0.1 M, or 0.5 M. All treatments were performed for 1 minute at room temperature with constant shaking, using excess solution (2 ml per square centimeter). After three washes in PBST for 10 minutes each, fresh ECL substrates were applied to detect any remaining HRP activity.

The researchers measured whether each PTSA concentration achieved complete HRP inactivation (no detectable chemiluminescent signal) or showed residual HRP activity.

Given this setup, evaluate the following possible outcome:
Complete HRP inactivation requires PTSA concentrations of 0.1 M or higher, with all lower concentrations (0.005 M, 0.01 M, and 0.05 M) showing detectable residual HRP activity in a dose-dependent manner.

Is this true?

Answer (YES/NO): NO